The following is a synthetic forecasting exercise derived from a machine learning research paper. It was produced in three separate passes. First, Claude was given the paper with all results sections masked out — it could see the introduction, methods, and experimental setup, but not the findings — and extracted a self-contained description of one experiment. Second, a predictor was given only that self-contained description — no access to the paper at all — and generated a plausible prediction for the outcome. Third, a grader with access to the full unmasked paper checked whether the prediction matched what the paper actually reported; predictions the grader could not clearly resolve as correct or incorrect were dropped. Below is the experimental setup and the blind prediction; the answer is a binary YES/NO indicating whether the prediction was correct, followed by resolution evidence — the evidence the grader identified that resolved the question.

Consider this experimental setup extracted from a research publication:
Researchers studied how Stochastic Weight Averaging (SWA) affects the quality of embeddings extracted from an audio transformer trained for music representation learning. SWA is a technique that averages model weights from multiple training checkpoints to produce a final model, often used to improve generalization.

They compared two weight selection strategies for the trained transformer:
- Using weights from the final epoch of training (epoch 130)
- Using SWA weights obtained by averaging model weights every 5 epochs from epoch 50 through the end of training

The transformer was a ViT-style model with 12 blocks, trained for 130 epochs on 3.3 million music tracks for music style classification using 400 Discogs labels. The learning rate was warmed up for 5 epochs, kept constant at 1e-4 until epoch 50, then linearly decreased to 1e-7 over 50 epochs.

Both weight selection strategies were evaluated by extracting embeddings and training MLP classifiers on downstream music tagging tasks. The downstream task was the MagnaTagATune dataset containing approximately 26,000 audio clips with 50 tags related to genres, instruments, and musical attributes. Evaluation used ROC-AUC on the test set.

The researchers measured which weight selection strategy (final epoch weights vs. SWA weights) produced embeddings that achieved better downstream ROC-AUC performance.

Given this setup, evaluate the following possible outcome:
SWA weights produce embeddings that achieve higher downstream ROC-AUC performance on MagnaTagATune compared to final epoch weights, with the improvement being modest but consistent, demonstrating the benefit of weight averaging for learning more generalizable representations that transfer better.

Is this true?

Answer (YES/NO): NO